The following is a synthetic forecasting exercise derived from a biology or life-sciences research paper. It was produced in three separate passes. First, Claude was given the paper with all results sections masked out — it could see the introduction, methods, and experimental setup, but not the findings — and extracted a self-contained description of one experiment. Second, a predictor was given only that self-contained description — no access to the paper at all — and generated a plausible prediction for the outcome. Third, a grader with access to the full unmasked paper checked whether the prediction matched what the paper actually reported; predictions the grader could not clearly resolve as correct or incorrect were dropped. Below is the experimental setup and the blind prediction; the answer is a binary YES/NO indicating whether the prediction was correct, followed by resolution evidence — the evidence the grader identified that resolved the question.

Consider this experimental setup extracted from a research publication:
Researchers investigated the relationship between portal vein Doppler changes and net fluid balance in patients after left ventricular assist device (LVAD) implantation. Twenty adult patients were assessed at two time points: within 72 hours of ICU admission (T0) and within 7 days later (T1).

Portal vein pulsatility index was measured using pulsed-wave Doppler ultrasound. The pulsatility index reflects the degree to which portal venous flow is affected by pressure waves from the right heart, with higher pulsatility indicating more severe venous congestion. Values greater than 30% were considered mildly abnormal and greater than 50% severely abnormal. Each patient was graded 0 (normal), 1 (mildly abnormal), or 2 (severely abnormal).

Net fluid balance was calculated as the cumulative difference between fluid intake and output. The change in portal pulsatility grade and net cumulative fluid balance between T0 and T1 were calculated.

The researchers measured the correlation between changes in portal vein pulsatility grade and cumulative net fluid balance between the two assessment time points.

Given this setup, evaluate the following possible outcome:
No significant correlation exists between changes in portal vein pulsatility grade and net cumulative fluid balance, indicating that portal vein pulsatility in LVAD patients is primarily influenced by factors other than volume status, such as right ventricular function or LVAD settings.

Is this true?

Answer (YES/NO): NO